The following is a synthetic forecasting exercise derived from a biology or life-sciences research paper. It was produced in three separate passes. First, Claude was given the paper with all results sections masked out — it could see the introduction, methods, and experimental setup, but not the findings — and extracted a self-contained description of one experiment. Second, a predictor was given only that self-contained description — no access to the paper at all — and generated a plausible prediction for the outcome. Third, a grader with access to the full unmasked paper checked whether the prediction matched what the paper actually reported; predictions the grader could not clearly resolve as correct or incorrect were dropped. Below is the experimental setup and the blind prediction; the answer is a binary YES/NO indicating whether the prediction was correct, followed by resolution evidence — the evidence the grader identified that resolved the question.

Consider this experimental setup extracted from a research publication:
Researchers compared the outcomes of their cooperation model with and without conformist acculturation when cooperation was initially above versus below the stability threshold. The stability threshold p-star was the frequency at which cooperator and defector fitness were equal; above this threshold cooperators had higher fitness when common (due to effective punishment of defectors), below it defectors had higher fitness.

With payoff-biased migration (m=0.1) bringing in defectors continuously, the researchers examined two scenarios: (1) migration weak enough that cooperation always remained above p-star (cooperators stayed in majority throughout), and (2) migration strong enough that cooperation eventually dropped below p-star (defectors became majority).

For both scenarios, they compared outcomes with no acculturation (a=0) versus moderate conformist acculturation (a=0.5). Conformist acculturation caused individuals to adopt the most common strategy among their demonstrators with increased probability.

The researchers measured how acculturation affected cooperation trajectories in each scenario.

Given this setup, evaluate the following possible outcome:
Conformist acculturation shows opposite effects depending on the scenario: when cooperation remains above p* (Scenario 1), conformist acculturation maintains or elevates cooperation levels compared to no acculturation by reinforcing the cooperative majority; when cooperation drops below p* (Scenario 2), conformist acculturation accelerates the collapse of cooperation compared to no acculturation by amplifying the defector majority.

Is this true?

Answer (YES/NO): YES